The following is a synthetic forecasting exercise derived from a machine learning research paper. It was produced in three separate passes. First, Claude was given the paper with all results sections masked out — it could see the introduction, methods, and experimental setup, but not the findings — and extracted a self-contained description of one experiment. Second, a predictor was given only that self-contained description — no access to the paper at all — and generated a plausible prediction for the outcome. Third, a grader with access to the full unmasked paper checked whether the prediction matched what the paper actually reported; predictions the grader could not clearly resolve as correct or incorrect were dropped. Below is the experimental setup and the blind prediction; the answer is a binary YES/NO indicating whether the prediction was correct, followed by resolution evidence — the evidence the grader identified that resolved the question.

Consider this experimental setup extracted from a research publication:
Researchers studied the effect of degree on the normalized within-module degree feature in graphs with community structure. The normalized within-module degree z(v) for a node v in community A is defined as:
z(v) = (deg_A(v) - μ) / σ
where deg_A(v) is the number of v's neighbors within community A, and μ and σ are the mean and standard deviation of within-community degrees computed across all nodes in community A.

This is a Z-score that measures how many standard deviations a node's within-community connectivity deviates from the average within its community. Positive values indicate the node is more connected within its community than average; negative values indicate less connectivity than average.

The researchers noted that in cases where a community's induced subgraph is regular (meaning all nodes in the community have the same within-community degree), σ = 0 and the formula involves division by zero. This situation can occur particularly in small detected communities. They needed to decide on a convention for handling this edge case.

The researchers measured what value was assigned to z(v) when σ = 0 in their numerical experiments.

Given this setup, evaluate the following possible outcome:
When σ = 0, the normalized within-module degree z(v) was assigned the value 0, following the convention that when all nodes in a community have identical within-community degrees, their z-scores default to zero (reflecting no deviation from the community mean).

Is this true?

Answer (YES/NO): YES